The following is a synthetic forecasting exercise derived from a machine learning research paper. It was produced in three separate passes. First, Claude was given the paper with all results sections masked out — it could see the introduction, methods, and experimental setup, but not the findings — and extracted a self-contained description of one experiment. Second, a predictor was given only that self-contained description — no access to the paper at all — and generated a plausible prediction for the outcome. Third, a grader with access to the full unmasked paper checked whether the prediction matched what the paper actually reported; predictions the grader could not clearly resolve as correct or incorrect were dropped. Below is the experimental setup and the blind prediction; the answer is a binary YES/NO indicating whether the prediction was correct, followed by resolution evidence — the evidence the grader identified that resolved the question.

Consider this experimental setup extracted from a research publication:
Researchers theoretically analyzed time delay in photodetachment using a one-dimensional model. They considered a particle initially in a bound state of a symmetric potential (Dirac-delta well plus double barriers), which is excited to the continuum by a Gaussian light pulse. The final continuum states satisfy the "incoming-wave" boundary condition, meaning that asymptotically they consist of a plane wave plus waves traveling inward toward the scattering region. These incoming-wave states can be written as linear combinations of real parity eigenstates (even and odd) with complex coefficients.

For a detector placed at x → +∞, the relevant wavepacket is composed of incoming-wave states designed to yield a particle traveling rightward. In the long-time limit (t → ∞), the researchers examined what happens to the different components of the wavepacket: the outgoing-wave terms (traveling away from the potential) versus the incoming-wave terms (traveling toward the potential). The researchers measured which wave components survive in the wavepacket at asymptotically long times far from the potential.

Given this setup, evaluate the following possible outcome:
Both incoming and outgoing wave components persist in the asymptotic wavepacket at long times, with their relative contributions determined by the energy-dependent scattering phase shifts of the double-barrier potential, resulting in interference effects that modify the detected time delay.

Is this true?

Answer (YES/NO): NO